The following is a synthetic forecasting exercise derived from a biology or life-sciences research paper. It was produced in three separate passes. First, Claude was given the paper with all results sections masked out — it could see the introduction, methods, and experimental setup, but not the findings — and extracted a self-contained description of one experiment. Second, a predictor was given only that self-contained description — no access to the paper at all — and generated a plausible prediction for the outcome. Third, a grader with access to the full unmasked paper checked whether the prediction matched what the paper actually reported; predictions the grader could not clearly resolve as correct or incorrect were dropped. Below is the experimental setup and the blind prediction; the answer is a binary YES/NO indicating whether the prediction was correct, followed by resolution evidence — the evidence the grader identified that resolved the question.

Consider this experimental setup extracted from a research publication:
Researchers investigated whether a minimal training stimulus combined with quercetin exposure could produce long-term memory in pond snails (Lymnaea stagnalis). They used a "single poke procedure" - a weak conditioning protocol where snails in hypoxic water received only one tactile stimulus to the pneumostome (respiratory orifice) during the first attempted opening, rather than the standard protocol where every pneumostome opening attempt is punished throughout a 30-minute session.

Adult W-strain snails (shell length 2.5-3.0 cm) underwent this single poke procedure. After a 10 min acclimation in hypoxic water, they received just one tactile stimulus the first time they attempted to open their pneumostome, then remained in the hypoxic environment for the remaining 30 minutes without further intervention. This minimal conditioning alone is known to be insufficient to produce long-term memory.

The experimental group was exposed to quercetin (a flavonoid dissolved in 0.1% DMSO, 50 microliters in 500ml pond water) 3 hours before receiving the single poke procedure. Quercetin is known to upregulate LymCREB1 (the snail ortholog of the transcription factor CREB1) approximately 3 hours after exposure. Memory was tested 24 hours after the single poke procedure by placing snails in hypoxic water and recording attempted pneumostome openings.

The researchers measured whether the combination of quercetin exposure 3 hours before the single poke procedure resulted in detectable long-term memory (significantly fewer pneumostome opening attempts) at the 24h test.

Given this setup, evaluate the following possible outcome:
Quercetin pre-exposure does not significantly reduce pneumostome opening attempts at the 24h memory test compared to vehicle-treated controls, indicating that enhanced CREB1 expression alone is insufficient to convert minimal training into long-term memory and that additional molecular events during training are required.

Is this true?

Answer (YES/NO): NO